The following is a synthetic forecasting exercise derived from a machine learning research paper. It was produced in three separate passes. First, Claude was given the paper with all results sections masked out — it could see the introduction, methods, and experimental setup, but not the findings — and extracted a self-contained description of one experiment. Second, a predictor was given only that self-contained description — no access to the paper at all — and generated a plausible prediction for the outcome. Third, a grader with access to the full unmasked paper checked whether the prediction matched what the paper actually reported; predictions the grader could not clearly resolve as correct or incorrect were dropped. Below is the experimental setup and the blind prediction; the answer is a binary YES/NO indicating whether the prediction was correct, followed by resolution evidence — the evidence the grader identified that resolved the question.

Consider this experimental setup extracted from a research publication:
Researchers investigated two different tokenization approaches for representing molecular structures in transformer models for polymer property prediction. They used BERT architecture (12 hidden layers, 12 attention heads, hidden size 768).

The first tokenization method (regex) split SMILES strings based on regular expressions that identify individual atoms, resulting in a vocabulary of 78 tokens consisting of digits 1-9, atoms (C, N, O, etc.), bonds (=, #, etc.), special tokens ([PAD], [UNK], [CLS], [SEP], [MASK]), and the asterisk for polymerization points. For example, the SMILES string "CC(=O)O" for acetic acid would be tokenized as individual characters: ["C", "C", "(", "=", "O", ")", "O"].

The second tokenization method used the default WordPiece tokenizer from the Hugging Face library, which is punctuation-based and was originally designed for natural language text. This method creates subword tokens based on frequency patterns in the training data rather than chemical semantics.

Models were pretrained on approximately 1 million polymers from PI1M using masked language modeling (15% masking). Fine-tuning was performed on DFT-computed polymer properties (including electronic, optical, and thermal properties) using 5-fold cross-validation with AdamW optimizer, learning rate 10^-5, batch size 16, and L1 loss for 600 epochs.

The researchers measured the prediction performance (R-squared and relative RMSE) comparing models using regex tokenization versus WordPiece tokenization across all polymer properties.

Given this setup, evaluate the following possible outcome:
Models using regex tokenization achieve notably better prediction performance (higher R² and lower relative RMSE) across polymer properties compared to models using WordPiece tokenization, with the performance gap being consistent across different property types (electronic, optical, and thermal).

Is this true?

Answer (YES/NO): NO